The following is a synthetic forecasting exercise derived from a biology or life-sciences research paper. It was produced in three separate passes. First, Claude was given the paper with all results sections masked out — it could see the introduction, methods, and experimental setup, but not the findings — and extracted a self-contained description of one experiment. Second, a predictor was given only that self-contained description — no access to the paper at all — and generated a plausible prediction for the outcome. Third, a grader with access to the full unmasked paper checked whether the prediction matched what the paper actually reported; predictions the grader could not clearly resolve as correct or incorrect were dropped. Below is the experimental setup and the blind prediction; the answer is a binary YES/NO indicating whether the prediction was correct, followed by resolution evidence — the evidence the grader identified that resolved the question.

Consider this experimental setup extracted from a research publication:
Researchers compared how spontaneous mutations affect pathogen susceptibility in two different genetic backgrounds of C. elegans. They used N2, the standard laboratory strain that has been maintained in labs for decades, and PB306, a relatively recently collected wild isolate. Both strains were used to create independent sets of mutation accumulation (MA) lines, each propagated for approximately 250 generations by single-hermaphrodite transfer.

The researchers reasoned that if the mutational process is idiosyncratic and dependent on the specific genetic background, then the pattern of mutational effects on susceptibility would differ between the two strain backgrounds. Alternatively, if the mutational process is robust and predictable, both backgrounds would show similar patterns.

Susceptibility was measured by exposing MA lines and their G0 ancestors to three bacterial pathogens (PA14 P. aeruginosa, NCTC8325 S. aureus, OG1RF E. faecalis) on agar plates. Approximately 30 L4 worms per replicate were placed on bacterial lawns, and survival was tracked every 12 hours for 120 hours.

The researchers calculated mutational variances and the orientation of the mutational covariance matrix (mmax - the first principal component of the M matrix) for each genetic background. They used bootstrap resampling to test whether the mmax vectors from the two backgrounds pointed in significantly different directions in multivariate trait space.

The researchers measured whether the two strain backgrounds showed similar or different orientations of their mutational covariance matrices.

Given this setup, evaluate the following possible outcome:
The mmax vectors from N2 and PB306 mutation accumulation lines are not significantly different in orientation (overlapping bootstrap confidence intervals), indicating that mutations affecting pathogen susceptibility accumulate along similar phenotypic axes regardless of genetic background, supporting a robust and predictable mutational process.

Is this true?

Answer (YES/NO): YES